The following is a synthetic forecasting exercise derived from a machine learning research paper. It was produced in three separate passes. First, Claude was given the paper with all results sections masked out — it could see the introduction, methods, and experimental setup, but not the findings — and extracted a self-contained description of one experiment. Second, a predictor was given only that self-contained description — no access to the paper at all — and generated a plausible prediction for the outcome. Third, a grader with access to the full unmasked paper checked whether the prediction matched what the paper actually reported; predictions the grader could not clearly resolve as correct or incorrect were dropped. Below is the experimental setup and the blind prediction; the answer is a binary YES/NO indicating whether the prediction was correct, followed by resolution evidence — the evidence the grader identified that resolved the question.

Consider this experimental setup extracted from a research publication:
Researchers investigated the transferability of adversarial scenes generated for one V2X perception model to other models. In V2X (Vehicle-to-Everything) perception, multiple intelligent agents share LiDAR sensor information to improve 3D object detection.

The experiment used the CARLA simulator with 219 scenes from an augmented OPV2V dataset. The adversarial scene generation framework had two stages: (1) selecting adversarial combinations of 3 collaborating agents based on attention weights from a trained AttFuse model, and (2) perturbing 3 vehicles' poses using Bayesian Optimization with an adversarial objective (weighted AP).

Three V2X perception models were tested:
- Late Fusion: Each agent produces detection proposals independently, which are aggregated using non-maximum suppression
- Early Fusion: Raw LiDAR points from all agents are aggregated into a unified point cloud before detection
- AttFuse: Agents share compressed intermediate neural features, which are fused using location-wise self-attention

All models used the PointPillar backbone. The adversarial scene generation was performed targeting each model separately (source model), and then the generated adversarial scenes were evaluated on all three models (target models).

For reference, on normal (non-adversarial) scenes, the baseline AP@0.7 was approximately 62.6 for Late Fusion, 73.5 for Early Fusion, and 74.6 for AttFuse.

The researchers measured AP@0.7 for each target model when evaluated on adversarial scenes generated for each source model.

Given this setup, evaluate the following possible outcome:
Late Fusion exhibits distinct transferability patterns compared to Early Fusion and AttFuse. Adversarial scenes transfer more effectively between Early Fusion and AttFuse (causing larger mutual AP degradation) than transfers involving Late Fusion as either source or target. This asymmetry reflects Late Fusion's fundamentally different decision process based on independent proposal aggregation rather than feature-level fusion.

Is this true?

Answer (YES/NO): NO